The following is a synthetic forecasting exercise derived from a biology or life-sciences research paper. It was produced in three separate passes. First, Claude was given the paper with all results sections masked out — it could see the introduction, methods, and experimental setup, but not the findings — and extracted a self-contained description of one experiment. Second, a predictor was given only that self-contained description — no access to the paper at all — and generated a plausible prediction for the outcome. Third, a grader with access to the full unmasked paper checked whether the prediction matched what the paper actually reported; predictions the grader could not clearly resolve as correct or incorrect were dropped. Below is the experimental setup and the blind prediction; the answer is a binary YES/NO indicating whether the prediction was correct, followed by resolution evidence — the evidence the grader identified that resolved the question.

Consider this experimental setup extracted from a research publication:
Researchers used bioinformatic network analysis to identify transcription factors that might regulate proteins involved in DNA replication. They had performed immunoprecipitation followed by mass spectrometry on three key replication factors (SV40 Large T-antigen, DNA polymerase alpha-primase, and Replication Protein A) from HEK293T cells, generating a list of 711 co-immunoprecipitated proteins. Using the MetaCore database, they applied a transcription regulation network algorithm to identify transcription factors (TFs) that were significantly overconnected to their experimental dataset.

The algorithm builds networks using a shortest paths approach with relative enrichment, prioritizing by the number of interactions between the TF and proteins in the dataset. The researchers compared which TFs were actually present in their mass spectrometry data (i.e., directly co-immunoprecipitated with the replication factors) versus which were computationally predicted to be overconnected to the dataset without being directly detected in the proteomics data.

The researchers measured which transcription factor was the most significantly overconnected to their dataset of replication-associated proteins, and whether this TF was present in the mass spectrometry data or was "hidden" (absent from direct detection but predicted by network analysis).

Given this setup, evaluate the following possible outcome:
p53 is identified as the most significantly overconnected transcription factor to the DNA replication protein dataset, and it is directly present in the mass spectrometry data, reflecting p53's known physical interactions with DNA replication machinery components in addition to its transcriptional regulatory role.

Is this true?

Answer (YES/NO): NO